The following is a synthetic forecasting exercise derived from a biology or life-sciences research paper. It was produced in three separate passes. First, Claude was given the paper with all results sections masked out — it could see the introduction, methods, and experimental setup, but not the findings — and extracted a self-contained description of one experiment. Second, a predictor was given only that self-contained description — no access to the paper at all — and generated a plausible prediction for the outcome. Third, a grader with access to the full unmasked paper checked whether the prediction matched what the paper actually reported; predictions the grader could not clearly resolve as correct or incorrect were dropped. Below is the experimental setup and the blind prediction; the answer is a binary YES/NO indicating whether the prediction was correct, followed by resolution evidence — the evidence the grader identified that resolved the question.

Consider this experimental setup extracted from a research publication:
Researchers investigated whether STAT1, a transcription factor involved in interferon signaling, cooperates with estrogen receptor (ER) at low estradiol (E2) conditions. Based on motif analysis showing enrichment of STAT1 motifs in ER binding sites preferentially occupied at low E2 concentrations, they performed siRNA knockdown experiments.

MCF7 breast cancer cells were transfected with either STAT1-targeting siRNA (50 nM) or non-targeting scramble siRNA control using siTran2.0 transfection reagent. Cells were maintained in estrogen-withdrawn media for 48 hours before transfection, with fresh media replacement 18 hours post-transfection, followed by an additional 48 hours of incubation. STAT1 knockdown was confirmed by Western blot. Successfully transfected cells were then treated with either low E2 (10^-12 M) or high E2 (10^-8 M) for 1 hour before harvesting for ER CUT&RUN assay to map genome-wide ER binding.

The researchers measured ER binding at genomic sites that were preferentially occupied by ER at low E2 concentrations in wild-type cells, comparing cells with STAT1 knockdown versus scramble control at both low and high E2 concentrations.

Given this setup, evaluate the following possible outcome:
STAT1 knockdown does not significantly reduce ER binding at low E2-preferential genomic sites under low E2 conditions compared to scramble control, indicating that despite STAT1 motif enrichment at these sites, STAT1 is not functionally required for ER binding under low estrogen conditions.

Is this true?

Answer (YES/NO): NO